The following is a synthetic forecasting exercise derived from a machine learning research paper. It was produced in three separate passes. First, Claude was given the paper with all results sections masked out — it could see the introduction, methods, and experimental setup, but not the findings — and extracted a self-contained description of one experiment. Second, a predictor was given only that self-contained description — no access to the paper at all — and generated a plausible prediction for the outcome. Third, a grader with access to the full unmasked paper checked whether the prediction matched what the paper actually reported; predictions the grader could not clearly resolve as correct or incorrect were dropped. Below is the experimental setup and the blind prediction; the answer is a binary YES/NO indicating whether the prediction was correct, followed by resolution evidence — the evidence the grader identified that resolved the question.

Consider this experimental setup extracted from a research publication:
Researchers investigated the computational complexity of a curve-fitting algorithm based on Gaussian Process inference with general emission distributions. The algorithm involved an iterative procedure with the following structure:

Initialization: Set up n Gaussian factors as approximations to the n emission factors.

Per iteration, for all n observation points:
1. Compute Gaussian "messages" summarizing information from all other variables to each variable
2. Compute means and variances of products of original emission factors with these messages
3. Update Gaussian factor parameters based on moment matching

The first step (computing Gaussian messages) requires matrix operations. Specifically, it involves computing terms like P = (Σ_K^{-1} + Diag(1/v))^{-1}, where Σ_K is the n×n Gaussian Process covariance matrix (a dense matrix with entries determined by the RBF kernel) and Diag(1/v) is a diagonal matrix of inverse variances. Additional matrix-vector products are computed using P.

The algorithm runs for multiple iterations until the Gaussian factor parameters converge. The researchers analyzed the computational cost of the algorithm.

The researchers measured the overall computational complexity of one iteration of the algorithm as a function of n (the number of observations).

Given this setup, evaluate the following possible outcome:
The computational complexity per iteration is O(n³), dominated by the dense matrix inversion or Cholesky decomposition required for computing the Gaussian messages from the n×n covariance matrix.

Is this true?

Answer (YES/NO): YES